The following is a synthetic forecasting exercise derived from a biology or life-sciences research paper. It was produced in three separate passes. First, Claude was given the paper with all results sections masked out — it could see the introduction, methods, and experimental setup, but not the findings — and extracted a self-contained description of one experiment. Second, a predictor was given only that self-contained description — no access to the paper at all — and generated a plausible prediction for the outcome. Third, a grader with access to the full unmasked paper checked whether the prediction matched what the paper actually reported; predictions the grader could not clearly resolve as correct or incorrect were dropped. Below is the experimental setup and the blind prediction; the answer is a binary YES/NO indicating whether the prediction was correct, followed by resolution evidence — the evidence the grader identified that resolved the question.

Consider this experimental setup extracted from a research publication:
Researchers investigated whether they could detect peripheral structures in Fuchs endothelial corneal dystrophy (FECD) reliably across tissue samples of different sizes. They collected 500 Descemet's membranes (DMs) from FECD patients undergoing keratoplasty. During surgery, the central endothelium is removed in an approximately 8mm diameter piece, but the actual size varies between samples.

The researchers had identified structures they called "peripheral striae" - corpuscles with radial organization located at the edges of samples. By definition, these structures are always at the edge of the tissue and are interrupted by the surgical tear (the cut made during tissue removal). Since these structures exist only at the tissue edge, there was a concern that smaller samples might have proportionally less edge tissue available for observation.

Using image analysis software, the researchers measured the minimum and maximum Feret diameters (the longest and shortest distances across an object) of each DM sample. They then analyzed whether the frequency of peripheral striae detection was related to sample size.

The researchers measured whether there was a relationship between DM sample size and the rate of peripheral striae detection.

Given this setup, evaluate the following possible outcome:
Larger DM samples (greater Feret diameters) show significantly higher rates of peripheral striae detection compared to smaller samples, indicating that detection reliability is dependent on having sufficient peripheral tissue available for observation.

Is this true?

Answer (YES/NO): YES